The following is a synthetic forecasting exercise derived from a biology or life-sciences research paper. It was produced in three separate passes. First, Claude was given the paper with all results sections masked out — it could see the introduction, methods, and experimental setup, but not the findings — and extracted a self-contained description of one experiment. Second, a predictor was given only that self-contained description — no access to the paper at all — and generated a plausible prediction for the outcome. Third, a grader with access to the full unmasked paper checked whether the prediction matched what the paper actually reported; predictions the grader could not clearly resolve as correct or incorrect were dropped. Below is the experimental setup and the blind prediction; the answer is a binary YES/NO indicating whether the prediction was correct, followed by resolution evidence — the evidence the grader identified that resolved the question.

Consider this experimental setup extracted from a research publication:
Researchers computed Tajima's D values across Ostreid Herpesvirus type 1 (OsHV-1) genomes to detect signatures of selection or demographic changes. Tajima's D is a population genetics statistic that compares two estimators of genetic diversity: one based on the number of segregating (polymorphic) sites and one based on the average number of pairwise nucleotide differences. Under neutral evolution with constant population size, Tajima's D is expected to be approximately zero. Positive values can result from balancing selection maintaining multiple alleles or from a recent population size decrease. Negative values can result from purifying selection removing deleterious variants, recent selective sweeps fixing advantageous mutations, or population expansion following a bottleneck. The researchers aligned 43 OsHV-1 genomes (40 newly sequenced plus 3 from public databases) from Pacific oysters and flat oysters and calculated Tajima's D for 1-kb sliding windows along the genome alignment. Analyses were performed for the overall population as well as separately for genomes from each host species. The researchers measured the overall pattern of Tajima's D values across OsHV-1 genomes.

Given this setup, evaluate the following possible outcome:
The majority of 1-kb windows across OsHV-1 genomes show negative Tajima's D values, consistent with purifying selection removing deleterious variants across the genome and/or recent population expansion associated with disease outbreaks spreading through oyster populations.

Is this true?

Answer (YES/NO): NO